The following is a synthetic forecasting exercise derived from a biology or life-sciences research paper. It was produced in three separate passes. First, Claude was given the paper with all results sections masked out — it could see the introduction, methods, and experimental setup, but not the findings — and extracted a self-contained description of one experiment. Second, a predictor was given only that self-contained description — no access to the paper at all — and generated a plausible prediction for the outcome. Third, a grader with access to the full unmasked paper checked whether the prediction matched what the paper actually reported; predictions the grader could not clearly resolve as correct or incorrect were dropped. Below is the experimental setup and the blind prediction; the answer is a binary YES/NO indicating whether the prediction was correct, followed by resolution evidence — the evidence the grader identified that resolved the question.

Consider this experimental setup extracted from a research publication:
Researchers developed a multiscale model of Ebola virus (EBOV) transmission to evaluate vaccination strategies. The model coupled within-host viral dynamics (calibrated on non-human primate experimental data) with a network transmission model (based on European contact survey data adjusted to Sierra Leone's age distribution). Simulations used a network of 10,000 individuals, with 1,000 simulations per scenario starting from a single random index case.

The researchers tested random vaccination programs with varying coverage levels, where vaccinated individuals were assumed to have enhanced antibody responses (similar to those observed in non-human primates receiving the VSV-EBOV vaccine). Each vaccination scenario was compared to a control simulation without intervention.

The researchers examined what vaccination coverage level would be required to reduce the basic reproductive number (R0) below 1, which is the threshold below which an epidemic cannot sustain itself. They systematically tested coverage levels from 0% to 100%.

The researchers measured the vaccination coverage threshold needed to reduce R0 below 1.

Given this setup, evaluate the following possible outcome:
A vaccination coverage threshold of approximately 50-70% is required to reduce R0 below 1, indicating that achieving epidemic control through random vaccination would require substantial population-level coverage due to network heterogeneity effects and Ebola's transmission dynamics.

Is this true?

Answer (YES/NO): NO